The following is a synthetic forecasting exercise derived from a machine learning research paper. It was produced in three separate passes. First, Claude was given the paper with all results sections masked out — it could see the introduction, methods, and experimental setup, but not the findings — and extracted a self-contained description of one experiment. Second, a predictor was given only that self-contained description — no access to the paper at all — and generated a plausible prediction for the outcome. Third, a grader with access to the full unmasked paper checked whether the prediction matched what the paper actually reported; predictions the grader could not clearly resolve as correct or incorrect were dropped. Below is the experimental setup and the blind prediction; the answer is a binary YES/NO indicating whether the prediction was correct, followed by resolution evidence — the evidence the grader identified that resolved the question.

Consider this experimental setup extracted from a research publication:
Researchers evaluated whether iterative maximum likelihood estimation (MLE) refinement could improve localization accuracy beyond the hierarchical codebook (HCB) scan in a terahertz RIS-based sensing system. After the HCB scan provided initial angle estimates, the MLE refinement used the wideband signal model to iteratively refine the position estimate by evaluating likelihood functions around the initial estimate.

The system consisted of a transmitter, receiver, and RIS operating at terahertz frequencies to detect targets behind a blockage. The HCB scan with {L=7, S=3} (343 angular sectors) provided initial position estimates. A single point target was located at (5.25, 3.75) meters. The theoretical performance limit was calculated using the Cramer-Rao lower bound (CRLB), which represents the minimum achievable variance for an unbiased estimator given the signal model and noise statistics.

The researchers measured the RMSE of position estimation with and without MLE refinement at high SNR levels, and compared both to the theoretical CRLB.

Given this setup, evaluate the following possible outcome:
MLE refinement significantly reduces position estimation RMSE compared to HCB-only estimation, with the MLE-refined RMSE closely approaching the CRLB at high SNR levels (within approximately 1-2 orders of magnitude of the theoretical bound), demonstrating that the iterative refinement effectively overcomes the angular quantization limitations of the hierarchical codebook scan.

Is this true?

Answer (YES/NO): NO